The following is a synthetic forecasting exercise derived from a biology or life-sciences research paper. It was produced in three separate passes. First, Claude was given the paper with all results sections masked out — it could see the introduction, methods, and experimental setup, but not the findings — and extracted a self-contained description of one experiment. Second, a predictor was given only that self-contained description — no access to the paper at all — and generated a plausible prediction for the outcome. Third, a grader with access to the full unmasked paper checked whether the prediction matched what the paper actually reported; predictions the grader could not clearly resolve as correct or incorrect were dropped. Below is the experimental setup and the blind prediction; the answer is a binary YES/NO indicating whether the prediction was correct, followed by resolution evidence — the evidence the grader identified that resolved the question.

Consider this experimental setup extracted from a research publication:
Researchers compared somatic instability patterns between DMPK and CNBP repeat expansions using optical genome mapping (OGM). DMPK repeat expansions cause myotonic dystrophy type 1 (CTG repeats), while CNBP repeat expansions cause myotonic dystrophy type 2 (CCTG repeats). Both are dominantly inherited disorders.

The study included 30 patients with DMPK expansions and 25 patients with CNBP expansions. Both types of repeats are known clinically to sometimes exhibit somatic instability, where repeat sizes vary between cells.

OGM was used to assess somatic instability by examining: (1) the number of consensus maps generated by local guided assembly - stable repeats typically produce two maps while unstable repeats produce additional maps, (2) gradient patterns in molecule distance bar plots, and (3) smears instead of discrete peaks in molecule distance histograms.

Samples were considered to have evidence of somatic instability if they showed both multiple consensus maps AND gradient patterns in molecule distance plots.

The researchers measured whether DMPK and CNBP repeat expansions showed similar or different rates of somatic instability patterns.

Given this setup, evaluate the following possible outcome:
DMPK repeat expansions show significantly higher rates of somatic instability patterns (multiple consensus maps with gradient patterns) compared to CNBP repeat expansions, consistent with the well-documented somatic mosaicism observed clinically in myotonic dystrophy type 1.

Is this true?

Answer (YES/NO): NO